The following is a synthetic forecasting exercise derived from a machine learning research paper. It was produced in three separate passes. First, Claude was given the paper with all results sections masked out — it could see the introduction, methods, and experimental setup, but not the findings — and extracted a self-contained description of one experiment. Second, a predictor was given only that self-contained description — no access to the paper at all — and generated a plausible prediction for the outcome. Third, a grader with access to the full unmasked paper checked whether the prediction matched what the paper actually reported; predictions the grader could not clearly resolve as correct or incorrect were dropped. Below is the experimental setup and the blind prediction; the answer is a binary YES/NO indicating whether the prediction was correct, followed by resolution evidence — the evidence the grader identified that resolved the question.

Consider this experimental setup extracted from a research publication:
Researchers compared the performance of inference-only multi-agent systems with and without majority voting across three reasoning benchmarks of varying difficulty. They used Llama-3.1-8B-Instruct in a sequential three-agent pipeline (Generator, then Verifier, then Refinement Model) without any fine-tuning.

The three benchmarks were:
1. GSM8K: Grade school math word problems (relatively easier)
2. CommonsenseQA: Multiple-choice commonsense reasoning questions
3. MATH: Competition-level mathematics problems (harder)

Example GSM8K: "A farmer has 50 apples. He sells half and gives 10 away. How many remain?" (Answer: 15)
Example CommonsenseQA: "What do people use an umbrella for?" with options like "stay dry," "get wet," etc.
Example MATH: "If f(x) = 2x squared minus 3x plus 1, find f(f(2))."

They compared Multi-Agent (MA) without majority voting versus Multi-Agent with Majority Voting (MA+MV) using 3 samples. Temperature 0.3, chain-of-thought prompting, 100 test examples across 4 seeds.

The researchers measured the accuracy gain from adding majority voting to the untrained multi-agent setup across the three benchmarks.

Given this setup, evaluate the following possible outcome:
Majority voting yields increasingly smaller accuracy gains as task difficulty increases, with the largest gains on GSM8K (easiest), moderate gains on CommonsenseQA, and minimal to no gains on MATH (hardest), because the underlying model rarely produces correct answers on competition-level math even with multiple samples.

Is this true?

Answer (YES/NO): NO